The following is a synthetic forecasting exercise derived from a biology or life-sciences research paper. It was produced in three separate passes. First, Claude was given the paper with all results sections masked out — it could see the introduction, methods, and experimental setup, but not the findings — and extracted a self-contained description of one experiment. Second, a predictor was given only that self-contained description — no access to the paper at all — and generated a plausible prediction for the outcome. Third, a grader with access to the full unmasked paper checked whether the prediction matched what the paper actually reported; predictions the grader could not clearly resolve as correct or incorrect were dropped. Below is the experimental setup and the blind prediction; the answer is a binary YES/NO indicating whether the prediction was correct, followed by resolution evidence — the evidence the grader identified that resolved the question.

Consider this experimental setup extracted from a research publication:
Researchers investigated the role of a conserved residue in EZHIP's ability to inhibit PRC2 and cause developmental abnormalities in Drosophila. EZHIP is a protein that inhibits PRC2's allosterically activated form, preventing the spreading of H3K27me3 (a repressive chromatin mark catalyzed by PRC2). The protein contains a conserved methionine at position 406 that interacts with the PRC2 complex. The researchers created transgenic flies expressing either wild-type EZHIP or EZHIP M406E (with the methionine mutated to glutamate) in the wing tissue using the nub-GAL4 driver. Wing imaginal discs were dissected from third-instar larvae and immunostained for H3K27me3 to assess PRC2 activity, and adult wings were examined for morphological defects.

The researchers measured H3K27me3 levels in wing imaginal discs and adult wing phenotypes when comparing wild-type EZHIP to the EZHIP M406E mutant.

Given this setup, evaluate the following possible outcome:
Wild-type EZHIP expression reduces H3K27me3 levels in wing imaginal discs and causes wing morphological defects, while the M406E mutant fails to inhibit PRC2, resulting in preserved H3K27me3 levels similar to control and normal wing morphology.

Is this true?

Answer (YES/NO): YES